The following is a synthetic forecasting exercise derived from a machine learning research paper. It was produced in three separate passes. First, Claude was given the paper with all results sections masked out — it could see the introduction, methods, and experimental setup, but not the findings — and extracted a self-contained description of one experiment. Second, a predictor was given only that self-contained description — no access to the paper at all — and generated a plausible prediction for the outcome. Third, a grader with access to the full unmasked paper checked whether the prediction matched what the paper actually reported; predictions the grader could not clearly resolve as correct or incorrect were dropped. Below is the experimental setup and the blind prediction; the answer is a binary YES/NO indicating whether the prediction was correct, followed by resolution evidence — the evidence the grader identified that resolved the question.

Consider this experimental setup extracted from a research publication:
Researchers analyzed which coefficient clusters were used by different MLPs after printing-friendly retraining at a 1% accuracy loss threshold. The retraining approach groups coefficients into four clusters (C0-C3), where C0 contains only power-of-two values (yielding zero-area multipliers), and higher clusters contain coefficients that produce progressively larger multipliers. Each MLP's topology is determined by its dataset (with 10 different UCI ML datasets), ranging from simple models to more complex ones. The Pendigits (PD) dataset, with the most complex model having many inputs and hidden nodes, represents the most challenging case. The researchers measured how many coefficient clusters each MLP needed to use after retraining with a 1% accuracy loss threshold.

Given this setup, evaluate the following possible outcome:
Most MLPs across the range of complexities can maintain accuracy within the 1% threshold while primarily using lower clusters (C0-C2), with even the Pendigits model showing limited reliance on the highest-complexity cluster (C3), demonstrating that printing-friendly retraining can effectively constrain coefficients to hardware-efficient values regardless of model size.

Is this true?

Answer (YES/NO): NO